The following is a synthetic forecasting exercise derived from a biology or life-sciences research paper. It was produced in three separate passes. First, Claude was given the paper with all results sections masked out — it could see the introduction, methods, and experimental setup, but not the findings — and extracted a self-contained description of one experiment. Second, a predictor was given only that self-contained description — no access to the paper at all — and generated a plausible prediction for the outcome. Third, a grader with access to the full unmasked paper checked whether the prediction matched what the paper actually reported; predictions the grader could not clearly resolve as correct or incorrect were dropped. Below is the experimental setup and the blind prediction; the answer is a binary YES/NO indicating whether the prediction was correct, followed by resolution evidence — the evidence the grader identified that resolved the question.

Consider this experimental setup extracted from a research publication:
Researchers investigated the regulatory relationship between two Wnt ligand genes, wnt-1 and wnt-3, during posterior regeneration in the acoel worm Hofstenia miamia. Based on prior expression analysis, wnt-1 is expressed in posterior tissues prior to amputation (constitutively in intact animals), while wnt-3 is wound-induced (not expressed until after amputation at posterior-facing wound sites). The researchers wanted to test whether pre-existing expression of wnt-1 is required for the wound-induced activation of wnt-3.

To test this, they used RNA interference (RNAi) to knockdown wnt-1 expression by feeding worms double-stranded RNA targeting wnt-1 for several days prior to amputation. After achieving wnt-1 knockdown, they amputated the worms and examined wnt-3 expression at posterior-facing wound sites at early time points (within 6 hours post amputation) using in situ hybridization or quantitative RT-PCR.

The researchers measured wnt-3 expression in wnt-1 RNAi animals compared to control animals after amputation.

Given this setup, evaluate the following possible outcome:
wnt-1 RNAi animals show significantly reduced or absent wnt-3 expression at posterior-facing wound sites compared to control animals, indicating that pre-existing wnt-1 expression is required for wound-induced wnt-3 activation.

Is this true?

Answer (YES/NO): YES